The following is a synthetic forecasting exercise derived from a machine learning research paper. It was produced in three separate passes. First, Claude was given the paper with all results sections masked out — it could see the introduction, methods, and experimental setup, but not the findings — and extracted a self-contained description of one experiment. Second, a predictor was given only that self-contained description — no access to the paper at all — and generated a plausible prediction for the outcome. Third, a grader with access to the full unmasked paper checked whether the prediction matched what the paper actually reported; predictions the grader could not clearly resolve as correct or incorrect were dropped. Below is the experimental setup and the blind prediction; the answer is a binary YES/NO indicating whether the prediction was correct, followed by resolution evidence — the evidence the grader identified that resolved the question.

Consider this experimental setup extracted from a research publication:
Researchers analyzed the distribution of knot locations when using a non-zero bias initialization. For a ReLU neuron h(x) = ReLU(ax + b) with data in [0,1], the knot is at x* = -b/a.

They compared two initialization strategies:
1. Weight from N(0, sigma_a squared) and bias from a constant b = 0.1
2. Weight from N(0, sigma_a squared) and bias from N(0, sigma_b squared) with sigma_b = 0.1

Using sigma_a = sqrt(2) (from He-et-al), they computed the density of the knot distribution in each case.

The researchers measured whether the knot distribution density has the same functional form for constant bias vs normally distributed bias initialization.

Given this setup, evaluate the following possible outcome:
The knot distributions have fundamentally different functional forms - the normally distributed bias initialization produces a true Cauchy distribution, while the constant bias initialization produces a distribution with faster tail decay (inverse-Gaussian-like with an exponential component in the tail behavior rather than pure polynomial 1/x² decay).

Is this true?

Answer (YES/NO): NO